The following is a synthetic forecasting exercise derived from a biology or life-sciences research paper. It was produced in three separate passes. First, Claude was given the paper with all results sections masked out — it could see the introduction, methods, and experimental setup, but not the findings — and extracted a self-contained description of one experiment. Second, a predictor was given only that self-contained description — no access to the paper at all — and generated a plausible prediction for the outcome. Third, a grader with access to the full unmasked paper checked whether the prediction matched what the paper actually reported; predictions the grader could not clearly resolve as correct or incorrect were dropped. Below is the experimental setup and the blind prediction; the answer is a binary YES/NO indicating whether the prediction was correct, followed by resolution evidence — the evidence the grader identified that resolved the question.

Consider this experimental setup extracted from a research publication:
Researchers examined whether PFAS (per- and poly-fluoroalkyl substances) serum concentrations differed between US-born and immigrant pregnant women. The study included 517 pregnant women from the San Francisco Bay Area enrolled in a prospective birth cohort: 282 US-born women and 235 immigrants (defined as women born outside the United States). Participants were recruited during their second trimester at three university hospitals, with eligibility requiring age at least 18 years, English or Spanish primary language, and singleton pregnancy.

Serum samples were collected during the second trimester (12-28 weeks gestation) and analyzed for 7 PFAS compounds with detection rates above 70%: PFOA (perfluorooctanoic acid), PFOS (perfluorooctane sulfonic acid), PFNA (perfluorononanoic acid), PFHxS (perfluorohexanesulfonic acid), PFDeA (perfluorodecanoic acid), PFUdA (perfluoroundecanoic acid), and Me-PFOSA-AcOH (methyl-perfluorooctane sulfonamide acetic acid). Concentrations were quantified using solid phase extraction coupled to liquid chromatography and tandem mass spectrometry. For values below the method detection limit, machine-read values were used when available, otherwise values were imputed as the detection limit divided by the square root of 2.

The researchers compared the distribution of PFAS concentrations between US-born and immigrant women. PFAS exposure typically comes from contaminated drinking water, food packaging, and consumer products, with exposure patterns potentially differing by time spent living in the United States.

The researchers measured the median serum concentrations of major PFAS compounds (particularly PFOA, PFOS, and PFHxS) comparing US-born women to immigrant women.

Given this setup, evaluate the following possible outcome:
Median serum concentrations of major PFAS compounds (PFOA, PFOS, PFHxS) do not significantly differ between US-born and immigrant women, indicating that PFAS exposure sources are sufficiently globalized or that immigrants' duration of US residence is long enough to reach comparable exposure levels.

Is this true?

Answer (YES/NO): NO